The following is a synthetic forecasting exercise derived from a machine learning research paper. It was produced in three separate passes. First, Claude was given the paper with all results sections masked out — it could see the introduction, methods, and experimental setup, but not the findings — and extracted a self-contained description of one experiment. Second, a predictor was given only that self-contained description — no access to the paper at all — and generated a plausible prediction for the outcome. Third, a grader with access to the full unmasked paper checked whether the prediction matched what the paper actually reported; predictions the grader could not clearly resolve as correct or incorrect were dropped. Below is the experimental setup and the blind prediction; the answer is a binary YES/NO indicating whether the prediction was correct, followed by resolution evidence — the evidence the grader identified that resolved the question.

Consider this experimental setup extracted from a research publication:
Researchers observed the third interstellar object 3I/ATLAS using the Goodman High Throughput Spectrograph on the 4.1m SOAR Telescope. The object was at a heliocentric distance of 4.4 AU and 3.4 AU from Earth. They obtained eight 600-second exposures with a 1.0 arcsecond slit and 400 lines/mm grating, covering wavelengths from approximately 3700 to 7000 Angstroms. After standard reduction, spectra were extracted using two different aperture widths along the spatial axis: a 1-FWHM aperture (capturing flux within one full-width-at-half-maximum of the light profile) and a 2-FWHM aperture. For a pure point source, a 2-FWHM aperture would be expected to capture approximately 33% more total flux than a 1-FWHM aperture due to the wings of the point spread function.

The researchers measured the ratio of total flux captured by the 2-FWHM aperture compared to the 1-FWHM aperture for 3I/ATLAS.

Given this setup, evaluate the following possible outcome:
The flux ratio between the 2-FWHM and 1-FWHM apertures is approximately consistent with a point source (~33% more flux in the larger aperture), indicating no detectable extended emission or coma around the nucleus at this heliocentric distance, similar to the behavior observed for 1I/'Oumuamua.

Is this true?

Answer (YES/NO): NO